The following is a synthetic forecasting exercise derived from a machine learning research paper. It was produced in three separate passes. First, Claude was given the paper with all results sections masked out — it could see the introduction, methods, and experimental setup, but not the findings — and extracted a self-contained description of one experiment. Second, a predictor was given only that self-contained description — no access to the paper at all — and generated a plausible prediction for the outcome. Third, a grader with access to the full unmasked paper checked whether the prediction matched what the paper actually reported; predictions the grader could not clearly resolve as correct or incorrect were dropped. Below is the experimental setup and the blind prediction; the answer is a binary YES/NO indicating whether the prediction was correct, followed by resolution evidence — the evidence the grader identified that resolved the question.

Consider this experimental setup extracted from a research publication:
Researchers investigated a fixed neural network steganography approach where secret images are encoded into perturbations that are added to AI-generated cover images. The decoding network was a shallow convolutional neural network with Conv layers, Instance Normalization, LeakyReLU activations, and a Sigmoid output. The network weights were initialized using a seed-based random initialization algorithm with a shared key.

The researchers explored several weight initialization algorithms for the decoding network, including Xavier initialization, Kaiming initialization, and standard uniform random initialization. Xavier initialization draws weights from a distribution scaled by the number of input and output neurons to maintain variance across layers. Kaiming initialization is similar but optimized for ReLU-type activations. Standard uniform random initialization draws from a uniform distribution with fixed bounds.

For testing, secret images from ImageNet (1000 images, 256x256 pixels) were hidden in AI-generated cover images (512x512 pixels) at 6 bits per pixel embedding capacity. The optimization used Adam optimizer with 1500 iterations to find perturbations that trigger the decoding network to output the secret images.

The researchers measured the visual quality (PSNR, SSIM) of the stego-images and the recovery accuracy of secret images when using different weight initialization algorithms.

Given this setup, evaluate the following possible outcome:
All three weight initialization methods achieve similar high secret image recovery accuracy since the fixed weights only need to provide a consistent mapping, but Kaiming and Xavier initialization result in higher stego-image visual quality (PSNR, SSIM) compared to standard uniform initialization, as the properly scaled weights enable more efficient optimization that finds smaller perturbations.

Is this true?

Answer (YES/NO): NO